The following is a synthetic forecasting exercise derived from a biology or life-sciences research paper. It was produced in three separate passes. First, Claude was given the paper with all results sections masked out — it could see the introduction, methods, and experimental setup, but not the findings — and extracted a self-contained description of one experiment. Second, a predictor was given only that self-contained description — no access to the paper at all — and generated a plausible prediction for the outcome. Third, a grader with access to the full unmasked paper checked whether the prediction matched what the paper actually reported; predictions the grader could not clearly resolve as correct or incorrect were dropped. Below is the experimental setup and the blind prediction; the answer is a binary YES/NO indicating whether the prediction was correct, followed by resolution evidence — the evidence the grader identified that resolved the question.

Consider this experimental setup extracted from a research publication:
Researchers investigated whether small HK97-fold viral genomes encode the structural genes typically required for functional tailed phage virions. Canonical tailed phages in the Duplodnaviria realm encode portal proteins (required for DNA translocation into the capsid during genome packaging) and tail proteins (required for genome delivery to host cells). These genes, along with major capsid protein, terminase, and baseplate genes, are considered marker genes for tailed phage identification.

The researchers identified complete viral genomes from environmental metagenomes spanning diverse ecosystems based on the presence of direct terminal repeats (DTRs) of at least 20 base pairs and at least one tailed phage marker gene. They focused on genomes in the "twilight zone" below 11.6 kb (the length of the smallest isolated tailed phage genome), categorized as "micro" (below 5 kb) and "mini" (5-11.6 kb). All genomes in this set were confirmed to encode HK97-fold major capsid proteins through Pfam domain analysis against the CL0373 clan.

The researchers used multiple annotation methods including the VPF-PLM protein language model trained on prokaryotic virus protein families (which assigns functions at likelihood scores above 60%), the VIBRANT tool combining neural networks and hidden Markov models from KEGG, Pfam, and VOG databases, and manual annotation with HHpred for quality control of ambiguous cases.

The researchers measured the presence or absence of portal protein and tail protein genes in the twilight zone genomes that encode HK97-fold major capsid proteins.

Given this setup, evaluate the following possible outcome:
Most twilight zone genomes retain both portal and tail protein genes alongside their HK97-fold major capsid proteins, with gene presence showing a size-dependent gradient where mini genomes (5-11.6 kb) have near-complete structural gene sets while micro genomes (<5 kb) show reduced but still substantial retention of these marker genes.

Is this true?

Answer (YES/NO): NO